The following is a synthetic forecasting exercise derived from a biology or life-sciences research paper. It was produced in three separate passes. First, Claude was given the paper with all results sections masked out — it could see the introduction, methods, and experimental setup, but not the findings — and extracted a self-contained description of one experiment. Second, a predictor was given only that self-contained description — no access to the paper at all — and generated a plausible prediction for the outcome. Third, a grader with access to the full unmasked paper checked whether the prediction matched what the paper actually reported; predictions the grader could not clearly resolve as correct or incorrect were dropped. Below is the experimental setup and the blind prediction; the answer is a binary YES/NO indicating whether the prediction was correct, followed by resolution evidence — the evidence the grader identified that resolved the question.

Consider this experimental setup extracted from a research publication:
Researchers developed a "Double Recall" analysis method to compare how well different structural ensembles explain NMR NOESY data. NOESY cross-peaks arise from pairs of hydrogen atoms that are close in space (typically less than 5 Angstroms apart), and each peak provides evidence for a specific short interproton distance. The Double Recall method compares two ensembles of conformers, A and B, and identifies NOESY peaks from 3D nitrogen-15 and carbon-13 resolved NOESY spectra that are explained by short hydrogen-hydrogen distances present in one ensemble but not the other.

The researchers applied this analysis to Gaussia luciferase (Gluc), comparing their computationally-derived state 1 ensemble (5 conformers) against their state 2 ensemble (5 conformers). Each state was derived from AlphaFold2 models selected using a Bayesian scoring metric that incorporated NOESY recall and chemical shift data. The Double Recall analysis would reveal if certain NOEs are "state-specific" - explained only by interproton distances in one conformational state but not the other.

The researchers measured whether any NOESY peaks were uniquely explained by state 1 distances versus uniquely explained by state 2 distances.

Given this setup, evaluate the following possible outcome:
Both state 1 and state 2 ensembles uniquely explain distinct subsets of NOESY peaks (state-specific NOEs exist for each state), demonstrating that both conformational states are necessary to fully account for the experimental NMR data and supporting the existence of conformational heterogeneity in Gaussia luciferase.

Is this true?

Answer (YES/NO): YES